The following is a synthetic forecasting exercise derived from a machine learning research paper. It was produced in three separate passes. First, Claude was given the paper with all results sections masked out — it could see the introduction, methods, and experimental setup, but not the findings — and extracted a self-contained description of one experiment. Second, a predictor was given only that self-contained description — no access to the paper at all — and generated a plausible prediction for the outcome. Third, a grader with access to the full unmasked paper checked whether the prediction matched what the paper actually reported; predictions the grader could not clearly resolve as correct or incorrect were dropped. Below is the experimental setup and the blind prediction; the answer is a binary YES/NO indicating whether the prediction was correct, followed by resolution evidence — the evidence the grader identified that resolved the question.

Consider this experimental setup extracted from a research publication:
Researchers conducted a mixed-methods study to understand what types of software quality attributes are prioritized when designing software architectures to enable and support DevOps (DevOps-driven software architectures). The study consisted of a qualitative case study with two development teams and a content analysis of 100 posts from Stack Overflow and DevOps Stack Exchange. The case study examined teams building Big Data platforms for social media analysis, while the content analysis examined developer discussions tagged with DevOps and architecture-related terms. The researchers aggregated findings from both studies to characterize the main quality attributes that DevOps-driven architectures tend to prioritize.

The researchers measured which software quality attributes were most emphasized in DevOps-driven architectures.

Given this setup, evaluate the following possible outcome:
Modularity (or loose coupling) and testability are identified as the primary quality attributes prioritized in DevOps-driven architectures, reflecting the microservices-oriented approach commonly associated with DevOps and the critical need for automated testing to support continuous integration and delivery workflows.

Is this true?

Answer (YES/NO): NO